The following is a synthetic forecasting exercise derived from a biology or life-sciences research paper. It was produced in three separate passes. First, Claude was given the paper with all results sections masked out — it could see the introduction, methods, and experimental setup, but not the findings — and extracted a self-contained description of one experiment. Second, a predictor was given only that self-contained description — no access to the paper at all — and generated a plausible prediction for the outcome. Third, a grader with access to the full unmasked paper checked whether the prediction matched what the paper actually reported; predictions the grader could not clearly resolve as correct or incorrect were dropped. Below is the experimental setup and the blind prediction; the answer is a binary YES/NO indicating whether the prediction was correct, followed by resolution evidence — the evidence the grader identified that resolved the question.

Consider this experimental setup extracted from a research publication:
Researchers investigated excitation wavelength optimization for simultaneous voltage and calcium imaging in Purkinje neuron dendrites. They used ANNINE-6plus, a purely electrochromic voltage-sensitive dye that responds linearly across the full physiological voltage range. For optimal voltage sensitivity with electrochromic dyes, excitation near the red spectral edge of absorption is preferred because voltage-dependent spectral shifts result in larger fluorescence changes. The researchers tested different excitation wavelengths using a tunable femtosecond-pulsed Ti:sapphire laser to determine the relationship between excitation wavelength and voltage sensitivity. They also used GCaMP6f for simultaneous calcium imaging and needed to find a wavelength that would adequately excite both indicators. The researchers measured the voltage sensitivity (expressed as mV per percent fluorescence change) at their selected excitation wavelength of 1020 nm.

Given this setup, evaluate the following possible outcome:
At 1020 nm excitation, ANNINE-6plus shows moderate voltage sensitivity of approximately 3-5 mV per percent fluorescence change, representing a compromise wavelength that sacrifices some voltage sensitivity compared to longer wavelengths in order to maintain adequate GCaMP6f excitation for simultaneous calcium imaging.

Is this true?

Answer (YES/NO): NO